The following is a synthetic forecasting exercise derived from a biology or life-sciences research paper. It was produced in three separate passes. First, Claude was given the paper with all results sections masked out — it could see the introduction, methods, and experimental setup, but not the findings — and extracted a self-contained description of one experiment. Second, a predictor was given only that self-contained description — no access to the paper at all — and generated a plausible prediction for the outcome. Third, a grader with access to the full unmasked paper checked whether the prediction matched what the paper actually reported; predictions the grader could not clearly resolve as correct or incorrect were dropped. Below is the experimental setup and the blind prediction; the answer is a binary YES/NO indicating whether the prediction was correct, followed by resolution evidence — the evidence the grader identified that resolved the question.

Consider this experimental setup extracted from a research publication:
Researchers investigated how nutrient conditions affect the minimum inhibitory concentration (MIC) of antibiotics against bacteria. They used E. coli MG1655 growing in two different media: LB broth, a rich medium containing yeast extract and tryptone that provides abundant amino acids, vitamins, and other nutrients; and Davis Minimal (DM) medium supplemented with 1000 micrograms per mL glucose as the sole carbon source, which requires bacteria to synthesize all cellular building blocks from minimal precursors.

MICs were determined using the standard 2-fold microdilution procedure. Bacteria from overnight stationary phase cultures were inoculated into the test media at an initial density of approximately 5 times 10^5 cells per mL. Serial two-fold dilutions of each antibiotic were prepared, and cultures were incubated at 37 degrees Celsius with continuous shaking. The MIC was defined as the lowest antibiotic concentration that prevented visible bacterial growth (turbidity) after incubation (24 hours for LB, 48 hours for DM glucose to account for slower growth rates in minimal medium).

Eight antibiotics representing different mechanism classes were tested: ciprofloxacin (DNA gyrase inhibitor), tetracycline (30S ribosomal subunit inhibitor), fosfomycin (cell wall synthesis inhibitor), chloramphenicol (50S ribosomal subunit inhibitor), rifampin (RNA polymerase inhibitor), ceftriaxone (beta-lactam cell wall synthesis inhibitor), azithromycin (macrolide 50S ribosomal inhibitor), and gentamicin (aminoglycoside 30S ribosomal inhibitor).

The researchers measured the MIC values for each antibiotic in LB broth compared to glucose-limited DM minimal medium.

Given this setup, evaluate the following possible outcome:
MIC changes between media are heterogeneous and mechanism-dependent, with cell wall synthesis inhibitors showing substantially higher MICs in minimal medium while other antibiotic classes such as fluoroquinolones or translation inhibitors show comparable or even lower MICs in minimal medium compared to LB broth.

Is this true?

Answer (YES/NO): NO